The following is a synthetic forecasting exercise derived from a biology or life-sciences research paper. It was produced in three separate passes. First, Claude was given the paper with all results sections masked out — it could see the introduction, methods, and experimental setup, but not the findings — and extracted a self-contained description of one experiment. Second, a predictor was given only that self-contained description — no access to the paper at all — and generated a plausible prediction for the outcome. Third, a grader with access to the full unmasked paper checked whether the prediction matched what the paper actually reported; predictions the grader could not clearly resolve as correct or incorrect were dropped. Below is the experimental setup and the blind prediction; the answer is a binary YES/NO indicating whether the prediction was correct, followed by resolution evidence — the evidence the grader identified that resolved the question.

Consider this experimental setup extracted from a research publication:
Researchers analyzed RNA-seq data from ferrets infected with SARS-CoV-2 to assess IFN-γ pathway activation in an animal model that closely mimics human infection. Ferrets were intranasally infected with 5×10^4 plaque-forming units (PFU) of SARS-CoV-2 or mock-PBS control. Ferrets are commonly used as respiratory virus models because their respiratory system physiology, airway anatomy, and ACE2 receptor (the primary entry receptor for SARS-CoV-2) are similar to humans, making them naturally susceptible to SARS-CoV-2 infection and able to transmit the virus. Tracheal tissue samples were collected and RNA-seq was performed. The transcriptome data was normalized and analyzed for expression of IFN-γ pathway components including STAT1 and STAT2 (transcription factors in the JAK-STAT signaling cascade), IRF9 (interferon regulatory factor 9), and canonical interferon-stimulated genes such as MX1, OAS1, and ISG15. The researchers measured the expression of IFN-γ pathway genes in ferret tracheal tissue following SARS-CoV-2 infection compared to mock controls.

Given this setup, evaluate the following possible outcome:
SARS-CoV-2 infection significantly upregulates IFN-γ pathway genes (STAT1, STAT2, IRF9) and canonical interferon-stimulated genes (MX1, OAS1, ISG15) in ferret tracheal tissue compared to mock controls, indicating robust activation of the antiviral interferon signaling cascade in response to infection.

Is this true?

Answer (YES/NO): NO